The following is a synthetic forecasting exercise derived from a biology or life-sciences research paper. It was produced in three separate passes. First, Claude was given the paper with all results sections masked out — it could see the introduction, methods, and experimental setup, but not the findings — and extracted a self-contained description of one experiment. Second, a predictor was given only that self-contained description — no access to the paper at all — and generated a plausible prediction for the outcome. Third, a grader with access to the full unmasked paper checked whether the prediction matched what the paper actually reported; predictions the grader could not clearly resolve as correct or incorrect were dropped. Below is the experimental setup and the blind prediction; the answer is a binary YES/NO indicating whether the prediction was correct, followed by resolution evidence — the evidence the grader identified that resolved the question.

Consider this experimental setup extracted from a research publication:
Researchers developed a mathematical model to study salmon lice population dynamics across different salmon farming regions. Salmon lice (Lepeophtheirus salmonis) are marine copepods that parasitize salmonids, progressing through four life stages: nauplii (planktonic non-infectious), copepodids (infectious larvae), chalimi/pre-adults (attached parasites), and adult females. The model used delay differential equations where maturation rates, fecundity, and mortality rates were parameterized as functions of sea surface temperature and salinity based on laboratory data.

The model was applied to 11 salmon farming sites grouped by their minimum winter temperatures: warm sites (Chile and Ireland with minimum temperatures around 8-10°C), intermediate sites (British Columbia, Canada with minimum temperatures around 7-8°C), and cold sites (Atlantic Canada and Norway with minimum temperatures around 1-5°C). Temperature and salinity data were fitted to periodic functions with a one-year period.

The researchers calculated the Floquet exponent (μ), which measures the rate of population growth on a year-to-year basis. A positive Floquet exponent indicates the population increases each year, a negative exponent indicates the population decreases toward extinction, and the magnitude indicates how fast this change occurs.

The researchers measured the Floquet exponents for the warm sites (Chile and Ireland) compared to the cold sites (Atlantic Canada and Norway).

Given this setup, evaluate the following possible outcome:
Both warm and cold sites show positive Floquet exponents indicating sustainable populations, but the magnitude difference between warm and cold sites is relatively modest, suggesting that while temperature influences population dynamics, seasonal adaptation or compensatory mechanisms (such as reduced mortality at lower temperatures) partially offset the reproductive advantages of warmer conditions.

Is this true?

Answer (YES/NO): NO